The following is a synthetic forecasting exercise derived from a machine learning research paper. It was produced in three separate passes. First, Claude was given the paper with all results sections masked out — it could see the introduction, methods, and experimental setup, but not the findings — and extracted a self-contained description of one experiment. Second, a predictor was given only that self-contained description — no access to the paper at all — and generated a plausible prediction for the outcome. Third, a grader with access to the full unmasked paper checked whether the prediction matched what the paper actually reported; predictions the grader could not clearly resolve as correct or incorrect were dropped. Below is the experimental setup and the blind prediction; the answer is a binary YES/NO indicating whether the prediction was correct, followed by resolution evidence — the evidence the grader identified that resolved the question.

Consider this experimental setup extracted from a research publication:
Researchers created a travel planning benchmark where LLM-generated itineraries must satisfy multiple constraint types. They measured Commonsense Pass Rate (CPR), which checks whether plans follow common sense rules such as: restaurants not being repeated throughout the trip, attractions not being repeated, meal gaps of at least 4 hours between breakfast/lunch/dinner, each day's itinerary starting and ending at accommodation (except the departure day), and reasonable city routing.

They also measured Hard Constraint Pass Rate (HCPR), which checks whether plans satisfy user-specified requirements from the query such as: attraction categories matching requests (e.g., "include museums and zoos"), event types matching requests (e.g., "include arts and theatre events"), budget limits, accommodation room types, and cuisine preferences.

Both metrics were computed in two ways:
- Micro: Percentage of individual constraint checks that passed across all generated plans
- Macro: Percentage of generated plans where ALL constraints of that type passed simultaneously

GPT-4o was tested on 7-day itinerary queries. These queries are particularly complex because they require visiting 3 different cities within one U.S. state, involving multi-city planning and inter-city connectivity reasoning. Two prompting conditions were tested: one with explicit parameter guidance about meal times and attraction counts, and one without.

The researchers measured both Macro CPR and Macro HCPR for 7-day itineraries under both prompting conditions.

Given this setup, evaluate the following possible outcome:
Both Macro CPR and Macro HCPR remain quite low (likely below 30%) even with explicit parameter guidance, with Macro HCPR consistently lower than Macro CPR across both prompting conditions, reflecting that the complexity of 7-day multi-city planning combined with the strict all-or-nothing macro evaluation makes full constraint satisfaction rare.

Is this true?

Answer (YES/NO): NO